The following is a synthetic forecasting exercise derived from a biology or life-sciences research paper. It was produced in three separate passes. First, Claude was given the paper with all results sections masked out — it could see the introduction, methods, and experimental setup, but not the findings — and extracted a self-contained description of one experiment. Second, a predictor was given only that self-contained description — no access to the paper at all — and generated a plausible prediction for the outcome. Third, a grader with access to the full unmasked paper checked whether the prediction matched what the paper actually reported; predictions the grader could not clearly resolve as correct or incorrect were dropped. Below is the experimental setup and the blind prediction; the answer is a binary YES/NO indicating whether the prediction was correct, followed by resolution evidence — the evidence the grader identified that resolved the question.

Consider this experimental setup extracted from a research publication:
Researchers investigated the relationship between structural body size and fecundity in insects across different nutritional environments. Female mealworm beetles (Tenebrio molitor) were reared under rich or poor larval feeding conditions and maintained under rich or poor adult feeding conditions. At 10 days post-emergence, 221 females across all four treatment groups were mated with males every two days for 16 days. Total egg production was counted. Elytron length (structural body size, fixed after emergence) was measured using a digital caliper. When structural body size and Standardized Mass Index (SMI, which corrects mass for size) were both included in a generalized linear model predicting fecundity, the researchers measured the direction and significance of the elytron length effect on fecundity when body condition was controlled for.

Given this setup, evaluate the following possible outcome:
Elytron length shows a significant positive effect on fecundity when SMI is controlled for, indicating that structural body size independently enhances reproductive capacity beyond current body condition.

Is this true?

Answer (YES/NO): YES